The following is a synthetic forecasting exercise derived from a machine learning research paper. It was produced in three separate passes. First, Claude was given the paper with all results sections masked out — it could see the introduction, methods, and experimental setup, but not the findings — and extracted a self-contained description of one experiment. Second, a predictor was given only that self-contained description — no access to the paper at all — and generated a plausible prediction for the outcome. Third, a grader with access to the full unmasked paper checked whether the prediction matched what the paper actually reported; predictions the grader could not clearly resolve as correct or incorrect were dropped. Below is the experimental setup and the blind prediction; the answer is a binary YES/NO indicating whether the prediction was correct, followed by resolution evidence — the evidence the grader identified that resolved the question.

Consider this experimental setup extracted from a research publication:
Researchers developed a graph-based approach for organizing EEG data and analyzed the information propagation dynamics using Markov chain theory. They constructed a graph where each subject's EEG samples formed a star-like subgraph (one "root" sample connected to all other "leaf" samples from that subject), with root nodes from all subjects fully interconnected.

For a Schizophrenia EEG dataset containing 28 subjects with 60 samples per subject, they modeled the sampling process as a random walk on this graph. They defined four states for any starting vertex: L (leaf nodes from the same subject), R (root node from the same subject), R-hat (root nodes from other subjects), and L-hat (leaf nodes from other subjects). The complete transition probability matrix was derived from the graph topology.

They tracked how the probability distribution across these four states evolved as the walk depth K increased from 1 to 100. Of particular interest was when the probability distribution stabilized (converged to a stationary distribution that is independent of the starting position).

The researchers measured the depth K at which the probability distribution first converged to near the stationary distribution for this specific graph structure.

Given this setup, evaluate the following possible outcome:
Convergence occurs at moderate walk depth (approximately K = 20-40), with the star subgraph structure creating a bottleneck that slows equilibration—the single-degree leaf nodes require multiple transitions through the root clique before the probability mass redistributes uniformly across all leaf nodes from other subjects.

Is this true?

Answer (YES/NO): NO